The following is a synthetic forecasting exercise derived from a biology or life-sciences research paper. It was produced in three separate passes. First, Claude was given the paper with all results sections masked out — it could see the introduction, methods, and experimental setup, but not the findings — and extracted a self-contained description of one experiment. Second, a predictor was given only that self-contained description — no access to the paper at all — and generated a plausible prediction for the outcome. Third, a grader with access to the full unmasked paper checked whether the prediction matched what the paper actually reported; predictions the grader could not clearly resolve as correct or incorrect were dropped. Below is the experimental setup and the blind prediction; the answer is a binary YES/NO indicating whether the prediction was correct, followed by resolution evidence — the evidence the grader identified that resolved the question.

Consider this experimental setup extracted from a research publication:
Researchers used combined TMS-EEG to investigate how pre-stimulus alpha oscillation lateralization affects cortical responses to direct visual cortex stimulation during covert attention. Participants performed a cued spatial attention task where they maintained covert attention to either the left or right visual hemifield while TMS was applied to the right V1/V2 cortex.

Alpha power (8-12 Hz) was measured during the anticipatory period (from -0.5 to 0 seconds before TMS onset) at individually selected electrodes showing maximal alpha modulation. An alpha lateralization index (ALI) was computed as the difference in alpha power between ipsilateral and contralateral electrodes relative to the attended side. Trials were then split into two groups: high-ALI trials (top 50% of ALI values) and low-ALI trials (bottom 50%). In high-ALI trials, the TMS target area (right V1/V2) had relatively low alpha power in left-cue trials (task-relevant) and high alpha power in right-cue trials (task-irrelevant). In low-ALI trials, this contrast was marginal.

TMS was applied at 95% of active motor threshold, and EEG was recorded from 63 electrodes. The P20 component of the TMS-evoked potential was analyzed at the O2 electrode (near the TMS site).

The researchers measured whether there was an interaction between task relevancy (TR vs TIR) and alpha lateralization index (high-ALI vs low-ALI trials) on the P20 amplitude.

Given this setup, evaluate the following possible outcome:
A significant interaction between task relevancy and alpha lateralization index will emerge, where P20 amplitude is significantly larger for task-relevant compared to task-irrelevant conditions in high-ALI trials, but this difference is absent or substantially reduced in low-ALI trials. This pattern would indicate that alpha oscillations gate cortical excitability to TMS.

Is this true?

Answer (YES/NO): NO